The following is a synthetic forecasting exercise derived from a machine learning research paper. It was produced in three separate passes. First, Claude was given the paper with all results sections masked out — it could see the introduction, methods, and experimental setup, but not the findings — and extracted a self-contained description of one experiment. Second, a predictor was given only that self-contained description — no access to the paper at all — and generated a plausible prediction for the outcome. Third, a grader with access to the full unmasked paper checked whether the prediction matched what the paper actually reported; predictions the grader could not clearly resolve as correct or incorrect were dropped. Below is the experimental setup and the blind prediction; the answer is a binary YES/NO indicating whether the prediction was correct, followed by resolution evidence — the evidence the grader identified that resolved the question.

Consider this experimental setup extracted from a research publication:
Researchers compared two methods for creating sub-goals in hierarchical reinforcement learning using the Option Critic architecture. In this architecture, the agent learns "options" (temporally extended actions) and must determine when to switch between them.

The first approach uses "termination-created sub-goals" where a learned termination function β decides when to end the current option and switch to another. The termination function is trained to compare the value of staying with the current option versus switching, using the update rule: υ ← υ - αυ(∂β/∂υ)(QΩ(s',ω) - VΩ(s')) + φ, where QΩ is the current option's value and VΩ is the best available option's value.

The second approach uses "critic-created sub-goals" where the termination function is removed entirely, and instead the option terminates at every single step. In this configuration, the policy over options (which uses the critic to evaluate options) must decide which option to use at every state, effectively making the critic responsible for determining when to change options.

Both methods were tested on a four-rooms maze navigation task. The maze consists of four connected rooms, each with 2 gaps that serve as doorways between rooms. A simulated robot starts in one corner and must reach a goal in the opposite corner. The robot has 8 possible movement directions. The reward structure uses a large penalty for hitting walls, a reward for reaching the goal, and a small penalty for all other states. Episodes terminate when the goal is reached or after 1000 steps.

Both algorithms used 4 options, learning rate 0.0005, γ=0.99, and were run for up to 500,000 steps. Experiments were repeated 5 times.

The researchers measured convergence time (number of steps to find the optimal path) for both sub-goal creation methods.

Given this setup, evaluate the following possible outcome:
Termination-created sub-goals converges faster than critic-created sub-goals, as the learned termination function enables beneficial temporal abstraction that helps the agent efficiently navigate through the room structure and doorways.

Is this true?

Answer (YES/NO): YES